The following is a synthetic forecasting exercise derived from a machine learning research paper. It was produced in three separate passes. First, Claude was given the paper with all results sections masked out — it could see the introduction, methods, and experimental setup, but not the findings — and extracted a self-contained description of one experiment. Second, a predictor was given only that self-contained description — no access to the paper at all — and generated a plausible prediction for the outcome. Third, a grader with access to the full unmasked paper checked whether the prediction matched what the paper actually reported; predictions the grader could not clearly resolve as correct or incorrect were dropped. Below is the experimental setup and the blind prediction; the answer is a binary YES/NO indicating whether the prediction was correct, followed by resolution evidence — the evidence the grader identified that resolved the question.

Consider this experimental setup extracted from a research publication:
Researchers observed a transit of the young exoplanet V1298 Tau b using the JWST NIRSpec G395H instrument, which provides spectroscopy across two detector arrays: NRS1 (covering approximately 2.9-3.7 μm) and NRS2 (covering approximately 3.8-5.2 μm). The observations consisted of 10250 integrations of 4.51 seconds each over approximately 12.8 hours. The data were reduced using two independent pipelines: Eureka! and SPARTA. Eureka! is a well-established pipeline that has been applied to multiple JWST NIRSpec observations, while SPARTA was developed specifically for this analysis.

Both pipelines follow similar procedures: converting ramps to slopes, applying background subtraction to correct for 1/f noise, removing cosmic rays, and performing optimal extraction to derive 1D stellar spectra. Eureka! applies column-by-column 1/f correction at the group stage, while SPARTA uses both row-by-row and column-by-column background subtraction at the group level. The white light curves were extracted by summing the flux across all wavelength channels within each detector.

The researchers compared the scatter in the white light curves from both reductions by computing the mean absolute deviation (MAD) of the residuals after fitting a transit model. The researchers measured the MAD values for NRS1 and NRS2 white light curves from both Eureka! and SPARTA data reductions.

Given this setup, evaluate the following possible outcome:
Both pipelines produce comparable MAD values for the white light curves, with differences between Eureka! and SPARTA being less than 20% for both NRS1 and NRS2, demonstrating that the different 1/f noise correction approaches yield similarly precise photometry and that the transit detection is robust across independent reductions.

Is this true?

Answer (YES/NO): NO